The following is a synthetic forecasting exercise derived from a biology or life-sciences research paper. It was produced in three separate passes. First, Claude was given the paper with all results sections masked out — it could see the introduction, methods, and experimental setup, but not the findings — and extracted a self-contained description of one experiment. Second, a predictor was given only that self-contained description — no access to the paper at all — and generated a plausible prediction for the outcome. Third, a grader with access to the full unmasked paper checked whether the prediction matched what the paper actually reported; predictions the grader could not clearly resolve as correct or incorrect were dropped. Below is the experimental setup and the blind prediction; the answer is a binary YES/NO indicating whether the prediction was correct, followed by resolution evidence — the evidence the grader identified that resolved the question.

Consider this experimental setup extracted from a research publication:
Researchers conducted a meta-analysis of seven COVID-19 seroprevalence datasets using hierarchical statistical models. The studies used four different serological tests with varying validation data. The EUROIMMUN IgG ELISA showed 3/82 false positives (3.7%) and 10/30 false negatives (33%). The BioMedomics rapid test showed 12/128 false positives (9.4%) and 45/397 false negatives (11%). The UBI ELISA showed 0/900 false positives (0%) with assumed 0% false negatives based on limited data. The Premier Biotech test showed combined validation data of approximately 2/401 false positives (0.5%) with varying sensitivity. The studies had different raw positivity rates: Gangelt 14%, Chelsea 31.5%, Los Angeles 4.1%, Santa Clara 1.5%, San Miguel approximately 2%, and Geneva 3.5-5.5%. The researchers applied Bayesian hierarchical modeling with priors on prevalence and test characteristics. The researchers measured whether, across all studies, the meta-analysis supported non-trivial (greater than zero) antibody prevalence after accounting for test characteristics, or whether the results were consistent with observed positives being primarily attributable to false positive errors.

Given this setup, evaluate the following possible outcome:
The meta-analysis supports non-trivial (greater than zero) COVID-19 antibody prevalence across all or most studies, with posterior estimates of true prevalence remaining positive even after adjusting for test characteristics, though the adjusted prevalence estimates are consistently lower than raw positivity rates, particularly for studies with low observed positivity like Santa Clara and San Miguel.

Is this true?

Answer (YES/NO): NO